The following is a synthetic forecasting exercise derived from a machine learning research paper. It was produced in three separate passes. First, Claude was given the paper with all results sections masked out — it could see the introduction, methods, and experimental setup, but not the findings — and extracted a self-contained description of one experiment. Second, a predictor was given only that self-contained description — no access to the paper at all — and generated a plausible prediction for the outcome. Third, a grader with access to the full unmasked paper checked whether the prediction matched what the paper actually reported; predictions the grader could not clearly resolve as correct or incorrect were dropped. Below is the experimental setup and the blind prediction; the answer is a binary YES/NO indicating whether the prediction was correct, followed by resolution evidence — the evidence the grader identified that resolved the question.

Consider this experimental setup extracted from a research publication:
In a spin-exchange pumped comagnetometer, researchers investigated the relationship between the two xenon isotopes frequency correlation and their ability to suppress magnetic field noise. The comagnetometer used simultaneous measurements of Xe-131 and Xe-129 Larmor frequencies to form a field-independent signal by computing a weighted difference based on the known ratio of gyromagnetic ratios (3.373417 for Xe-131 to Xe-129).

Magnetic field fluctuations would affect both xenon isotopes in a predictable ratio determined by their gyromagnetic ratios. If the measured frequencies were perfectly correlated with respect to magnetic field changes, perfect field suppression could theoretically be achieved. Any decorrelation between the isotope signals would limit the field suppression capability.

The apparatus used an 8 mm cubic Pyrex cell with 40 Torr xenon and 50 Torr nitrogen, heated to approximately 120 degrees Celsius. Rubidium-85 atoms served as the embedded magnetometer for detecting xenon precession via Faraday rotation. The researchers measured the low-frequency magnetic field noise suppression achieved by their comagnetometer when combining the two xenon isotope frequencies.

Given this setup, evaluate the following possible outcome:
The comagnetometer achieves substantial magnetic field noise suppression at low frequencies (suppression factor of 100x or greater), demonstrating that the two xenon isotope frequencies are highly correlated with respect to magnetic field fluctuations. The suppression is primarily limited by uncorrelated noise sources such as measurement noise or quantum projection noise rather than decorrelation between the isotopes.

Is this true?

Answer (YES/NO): YES